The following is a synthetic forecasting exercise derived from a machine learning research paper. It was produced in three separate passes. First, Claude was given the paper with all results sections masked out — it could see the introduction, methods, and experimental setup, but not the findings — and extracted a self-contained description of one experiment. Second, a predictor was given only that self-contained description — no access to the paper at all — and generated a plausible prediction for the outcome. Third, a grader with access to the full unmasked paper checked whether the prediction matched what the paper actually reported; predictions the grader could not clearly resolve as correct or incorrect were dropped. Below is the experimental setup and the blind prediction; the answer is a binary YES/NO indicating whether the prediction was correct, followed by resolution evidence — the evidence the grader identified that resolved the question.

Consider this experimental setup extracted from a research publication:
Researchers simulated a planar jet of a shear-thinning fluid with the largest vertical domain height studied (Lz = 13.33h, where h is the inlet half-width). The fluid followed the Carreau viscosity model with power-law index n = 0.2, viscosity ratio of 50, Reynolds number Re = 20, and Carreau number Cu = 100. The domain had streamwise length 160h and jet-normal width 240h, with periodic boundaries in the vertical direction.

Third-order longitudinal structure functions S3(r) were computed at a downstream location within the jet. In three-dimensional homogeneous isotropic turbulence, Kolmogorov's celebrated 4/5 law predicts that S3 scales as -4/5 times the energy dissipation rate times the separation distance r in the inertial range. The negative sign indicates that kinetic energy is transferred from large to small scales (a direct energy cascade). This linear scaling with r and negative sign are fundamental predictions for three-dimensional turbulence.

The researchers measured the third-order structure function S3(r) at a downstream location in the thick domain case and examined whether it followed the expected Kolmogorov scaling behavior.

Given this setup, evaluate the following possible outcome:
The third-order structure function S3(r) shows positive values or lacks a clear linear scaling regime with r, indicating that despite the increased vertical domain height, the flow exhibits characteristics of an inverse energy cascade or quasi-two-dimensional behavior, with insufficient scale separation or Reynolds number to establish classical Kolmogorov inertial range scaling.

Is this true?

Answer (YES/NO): NO